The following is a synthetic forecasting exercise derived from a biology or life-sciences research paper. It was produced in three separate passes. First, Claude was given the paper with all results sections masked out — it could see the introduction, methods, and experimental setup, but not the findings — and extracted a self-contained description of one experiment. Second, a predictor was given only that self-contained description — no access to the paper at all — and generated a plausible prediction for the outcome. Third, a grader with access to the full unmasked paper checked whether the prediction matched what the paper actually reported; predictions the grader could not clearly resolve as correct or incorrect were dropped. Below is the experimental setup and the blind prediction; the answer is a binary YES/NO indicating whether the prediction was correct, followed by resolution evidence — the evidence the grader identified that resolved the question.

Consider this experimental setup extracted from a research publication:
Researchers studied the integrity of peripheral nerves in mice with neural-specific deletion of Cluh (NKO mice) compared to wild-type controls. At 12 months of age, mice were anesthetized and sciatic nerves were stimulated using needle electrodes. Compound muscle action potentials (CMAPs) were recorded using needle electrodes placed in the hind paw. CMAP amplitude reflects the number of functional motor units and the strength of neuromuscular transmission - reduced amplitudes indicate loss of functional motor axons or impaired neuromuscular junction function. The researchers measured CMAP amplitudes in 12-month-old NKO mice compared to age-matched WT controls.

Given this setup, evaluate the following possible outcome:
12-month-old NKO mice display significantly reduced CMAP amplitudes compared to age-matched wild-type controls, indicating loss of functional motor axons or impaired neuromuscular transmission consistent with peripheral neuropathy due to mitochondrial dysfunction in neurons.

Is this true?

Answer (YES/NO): NO